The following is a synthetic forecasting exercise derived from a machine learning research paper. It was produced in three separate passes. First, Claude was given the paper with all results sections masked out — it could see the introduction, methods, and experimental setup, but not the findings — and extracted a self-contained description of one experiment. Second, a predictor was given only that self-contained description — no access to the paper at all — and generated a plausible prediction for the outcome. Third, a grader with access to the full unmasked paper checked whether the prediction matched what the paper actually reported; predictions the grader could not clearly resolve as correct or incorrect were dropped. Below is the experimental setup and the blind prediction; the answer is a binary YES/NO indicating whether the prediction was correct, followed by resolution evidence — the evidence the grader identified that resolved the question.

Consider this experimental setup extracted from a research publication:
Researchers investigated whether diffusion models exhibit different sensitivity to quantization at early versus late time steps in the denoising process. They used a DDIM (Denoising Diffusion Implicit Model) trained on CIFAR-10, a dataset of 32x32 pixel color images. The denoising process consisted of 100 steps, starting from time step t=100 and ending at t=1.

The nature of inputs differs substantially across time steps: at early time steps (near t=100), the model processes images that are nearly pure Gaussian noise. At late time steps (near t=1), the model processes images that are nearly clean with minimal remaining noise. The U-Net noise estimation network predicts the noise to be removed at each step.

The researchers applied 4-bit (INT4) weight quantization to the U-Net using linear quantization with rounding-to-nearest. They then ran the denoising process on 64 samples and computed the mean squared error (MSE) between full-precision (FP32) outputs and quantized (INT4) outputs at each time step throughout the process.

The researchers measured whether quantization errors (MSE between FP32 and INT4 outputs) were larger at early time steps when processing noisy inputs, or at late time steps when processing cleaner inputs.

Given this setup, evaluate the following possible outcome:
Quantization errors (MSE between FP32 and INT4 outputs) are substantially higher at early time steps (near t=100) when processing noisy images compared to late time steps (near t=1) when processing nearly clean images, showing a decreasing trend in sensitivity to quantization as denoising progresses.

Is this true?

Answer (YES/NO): NO